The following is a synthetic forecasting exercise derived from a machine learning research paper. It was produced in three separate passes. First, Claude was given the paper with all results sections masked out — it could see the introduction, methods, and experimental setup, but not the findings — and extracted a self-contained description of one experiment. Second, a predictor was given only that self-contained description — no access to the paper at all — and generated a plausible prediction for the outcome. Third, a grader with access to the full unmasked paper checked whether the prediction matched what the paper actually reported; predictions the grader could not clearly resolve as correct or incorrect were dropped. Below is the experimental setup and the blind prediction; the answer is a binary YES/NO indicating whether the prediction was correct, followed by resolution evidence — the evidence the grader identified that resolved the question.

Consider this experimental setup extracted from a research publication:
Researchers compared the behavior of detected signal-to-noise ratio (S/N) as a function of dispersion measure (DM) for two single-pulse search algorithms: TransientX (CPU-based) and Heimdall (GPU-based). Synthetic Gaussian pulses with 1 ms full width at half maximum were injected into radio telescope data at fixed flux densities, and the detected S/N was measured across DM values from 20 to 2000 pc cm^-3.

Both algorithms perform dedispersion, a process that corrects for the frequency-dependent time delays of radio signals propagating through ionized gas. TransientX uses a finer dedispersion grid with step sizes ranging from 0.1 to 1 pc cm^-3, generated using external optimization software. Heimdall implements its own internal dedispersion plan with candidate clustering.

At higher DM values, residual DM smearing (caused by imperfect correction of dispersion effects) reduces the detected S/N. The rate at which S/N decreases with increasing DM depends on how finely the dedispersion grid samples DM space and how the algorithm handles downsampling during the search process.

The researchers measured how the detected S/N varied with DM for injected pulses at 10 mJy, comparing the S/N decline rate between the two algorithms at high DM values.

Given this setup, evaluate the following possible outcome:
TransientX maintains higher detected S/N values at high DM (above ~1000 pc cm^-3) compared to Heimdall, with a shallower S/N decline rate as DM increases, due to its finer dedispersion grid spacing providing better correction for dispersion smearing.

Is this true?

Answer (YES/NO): YES